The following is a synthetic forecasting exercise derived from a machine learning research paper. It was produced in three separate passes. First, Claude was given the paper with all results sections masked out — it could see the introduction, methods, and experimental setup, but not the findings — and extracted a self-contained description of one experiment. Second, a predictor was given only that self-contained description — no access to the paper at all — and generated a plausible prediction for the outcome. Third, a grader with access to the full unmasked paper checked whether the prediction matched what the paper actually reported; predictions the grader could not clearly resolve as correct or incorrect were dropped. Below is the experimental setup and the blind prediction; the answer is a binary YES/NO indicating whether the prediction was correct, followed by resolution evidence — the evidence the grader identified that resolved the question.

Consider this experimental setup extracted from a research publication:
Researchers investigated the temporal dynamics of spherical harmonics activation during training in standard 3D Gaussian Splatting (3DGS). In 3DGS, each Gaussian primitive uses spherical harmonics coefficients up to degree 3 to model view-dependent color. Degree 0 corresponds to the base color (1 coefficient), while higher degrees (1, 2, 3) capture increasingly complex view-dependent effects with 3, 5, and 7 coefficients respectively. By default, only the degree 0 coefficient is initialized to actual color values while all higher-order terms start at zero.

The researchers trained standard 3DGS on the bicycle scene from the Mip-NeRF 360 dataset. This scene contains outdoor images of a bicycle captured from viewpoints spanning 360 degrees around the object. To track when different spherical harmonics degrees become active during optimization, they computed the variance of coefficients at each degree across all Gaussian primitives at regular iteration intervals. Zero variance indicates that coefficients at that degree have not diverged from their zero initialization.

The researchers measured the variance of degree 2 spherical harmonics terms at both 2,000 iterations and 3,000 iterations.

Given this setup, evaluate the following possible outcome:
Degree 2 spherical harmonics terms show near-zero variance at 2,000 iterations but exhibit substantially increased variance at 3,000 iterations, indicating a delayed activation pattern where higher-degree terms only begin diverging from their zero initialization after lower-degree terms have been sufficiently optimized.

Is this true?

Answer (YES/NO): YES